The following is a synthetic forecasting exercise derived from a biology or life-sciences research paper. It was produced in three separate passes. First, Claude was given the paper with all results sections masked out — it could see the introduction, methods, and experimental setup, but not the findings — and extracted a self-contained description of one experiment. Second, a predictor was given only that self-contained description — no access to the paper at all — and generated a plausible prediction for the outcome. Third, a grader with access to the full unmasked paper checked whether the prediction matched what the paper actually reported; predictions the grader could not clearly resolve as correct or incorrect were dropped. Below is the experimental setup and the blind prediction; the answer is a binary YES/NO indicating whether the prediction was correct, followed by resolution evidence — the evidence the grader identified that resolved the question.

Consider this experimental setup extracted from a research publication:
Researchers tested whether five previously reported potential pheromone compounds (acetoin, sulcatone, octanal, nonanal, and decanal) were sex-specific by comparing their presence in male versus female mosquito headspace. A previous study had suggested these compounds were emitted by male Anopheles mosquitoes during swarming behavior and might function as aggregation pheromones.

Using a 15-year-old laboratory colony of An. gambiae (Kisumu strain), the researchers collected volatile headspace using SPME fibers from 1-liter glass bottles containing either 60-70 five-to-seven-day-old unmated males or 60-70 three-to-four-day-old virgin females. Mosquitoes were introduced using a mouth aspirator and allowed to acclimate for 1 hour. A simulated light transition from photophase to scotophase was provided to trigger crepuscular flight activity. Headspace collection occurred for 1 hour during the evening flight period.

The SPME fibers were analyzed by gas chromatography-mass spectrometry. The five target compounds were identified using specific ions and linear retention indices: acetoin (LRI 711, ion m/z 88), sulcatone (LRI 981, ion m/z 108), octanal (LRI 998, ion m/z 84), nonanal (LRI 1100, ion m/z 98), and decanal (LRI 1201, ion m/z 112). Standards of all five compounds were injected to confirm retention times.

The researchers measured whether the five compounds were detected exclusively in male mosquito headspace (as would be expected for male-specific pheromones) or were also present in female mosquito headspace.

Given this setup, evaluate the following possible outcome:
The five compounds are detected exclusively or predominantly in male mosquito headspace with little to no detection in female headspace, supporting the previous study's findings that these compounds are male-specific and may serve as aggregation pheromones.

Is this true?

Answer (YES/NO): NO